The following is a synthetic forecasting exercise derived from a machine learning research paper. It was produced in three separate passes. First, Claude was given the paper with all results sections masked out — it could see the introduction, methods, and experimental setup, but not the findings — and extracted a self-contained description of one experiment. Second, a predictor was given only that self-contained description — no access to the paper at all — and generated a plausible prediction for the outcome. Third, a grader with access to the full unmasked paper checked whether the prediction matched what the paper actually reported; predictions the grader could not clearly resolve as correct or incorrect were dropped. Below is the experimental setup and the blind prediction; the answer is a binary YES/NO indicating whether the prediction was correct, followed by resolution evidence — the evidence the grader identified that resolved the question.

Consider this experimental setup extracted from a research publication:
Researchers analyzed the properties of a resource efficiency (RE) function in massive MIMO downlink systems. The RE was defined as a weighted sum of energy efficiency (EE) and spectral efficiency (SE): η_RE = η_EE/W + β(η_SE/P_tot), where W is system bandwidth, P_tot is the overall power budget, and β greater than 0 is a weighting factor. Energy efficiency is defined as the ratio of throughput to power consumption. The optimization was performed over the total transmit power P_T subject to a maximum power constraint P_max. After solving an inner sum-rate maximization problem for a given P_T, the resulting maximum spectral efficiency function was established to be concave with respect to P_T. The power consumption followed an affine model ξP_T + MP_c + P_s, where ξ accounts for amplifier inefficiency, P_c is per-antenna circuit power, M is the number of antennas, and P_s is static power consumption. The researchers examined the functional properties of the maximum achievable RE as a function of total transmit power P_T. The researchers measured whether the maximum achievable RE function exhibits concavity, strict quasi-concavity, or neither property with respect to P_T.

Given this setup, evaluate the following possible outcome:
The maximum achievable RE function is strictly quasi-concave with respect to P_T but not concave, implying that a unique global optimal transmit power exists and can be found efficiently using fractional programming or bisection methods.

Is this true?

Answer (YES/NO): YES